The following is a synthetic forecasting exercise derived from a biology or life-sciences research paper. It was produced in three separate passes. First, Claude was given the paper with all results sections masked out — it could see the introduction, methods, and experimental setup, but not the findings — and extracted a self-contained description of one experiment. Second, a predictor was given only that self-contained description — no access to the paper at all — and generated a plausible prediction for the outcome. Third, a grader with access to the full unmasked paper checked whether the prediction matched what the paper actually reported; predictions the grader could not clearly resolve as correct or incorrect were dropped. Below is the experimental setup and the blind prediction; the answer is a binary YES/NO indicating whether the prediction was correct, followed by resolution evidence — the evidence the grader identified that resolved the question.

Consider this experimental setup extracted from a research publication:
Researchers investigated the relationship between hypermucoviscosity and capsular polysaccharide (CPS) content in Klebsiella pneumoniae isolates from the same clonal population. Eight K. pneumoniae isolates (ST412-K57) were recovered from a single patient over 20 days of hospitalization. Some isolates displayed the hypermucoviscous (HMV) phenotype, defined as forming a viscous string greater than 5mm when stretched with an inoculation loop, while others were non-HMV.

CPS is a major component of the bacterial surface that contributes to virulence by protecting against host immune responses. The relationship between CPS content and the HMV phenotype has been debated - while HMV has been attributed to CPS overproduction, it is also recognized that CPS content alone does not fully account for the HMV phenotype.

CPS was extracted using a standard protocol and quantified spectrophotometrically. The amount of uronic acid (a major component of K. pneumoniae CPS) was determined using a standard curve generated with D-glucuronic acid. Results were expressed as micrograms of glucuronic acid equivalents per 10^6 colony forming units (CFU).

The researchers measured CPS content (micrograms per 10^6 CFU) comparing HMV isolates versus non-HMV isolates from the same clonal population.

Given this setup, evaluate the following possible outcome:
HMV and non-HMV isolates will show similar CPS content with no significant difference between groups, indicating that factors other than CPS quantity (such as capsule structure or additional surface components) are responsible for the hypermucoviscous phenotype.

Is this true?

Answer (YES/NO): NO